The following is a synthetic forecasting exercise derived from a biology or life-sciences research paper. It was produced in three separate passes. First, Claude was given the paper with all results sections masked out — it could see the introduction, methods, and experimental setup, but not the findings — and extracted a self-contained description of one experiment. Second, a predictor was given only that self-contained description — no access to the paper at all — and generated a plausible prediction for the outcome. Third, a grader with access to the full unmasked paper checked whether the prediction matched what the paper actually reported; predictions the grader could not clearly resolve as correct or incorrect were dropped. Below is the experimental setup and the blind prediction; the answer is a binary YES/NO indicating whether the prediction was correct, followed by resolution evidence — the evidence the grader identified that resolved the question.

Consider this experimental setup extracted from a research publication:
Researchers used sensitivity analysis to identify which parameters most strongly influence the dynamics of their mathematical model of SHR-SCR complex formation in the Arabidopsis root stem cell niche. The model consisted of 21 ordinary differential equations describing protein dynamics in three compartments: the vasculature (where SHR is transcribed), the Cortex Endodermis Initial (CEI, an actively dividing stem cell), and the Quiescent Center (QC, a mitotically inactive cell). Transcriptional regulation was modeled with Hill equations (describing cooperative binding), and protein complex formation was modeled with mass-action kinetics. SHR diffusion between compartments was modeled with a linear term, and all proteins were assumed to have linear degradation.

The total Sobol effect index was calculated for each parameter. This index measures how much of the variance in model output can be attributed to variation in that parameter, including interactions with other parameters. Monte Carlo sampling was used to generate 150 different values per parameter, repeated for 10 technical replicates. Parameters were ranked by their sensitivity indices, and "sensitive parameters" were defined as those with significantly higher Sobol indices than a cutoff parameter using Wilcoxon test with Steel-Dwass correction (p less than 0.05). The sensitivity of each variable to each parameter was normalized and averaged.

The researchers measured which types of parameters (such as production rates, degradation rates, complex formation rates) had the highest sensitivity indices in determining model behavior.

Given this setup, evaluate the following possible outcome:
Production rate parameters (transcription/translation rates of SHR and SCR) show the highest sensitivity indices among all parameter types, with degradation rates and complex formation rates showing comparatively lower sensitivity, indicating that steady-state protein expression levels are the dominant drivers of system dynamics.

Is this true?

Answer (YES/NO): NO